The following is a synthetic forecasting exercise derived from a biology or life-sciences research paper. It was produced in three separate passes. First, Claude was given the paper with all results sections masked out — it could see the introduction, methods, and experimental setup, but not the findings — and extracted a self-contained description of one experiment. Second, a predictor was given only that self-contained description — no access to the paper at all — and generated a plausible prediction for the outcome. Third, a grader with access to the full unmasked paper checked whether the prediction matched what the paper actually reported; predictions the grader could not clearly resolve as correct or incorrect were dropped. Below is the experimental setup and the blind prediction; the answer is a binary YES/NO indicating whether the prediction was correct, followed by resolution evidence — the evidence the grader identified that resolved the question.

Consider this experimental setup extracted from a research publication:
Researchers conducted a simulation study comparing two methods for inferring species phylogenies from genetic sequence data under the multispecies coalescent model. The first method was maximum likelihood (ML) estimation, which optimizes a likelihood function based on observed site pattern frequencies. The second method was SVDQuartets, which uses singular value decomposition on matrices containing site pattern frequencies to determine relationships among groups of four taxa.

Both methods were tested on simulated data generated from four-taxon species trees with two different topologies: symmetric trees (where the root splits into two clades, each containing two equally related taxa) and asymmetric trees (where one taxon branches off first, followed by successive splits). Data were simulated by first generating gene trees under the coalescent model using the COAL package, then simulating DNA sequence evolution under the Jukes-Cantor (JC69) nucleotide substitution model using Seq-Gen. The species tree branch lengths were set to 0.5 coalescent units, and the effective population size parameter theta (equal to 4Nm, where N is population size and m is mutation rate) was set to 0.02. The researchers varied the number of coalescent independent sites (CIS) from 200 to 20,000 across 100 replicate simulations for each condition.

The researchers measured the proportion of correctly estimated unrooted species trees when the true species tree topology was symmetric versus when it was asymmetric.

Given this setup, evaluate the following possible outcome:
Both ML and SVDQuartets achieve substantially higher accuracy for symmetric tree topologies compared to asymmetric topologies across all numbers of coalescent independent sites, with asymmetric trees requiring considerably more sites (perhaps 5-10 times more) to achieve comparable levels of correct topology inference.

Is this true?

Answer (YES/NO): NO